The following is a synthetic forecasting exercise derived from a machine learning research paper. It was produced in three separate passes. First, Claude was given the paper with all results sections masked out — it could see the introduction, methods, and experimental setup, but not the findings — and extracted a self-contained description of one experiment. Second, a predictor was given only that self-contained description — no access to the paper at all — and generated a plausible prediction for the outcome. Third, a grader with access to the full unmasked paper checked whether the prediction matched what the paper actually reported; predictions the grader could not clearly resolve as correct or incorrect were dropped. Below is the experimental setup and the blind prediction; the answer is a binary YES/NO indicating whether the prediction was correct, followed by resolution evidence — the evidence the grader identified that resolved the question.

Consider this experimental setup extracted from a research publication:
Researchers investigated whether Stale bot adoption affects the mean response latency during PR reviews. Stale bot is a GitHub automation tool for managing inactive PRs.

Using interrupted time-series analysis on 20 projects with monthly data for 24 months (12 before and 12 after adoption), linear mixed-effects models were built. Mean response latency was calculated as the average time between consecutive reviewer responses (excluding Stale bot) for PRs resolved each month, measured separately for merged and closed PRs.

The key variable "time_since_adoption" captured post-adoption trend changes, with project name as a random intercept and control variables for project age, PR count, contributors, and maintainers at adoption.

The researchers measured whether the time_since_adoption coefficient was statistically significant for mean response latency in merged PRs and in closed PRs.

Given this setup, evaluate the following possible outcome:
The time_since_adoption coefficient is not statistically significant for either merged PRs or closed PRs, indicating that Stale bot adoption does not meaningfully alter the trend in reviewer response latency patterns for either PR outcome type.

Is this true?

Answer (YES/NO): YES